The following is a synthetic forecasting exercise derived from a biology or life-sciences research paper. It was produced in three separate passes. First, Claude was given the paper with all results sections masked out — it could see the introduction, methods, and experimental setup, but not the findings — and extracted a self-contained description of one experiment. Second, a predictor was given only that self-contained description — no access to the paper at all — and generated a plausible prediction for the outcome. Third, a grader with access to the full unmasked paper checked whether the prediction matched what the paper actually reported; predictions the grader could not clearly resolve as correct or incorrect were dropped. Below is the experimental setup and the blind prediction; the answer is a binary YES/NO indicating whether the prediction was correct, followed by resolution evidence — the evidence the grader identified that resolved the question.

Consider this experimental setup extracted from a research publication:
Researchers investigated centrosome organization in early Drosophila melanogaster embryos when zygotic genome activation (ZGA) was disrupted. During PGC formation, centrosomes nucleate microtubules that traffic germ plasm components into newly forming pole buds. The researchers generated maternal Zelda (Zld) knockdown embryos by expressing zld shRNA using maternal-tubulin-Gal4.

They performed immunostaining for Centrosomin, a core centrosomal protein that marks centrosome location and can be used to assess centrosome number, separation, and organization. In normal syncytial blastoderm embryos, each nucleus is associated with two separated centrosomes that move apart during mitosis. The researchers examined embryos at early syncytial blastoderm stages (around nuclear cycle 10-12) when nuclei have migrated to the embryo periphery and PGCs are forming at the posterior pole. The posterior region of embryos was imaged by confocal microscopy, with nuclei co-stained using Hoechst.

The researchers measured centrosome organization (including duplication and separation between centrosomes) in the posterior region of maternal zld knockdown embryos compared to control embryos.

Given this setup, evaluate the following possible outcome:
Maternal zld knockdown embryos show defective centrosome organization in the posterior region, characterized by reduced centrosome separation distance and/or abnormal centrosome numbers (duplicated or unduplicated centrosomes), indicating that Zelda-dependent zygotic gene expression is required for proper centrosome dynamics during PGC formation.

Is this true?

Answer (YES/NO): YES